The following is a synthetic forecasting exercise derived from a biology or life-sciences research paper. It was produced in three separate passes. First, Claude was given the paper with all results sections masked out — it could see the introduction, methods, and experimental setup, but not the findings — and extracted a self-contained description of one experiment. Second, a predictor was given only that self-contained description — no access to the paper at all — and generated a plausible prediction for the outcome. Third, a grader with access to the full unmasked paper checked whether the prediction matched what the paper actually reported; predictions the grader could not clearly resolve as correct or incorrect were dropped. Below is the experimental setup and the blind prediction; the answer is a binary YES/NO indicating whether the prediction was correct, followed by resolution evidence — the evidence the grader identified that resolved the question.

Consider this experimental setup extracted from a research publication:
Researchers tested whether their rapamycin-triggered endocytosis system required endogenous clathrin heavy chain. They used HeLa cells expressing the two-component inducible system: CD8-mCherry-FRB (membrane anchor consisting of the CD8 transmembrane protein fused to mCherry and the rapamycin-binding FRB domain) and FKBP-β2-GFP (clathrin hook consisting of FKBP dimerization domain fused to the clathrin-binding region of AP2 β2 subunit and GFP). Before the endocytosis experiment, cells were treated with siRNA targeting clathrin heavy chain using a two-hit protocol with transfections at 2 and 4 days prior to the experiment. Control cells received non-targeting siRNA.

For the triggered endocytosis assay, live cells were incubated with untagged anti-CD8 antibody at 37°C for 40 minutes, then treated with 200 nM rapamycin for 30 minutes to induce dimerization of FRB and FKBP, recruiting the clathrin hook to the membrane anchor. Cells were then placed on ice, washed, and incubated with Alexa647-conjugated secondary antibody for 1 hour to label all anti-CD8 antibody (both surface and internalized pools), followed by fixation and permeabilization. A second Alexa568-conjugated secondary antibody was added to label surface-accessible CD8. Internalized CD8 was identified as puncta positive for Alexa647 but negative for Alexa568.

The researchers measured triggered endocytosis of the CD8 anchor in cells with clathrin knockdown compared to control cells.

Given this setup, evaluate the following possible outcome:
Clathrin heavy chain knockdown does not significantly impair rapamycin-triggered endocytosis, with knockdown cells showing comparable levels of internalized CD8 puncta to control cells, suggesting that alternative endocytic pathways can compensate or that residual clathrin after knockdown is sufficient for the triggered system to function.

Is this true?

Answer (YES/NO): NO